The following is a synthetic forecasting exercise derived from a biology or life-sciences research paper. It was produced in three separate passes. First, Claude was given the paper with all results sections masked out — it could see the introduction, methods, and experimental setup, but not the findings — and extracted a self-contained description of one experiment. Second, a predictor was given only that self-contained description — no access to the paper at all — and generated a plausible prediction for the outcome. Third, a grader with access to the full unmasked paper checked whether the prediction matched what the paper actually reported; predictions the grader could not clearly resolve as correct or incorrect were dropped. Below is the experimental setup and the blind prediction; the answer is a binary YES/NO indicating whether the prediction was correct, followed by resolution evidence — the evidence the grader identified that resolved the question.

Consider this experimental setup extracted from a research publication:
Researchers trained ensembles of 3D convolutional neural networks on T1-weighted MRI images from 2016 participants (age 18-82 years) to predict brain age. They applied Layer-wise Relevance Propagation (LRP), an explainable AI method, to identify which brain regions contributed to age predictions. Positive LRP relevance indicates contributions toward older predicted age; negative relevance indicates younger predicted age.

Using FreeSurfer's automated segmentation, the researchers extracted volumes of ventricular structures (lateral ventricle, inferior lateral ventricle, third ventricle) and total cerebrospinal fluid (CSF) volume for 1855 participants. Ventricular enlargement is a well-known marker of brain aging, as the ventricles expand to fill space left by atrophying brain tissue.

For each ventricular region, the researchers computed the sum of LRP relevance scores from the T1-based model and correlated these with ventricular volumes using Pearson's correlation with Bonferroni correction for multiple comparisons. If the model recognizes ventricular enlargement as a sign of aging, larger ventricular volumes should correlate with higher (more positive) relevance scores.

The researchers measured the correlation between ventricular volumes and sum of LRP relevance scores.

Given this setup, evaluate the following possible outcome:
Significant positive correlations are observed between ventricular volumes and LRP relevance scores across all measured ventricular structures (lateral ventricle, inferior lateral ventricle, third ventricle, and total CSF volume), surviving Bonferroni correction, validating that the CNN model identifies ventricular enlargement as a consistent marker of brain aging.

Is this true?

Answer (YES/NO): YES